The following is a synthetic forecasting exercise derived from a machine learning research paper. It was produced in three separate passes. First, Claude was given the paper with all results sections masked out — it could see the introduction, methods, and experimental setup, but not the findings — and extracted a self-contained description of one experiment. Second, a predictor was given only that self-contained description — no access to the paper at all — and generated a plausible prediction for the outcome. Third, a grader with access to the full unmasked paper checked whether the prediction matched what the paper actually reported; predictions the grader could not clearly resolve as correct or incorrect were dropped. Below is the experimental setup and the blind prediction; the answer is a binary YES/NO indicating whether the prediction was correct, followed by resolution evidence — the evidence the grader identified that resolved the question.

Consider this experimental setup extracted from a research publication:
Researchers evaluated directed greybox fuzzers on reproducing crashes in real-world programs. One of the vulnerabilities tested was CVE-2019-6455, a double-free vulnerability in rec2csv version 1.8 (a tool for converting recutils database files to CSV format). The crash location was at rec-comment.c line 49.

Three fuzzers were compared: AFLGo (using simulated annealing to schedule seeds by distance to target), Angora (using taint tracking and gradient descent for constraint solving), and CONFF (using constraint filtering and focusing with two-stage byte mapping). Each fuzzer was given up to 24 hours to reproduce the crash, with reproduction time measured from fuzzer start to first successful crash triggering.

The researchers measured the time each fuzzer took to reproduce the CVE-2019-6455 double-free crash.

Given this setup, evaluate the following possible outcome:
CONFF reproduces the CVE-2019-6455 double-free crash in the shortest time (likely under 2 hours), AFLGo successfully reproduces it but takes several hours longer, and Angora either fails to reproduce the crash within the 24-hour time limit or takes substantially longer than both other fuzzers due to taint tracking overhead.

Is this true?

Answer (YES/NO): NO